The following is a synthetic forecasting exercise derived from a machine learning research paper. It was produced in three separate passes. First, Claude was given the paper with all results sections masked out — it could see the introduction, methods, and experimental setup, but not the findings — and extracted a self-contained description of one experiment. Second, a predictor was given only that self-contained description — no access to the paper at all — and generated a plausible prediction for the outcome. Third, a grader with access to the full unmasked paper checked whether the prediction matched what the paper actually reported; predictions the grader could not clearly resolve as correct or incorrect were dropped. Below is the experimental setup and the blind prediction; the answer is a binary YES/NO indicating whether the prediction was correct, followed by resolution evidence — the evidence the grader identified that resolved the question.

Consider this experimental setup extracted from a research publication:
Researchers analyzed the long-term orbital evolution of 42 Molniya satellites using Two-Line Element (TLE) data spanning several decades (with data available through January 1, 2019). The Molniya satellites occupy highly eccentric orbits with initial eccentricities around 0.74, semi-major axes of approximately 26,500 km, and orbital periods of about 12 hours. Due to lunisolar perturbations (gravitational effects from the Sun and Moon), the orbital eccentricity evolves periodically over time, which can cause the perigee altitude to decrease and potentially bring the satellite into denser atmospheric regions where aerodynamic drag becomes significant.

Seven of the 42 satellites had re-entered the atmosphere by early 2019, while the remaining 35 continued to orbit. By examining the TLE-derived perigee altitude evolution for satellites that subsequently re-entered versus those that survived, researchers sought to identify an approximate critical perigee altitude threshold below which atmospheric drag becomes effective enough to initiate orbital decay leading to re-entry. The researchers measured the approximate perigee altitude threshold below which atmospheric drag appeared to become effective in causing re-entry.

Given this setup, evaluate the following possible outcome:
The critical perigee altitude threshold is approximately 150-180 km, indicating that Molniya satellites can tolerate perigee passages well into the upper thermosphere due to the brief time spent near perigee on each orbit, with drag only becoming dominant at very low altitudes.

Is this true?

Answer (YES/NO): NO